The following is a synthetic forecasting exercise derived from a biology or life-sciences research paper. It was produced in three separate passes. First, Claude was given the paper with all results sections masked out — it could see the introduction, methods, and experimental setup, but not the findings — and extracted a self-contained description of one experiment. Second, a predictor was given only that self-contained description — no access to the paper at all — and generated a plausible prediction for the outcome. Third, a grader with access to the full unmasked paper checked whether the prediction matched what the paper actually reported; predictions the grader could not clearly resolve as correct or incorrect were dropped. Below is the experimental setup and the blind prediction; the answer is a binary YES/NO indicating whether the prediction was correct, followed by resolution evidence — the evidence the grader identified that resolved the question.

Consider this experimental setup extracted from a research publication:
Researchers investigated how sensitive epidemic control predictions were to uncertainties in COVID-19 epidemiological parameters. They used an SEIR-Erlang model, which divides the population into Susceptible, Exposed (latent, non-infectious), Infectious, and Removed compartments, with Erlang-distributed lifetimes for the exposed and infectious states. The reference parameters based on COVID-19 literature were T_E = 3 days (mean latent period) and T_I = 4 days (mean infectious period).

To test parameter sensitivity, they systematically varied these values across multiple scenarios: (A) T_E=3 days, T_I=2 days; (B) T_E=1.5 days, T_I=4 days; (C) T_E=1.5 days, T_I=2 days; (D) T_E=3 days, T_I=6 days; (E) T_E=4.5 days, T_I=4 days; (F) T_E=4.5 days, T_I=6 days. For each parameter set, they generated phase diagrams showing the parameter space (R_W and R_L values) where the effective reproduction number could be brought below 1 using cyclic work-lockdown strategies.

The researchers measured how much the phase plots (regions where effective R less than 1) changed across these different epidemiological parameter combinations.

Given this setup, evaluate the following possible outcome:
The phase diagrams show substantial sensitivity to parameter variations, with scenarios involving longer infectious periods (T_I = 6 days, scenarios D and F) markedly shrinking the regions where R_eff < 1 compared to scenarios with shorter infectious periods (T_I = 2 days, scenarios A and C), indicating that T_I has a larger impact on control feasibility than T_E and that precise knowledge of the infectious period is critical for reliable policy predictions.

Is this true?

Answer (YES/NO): NO